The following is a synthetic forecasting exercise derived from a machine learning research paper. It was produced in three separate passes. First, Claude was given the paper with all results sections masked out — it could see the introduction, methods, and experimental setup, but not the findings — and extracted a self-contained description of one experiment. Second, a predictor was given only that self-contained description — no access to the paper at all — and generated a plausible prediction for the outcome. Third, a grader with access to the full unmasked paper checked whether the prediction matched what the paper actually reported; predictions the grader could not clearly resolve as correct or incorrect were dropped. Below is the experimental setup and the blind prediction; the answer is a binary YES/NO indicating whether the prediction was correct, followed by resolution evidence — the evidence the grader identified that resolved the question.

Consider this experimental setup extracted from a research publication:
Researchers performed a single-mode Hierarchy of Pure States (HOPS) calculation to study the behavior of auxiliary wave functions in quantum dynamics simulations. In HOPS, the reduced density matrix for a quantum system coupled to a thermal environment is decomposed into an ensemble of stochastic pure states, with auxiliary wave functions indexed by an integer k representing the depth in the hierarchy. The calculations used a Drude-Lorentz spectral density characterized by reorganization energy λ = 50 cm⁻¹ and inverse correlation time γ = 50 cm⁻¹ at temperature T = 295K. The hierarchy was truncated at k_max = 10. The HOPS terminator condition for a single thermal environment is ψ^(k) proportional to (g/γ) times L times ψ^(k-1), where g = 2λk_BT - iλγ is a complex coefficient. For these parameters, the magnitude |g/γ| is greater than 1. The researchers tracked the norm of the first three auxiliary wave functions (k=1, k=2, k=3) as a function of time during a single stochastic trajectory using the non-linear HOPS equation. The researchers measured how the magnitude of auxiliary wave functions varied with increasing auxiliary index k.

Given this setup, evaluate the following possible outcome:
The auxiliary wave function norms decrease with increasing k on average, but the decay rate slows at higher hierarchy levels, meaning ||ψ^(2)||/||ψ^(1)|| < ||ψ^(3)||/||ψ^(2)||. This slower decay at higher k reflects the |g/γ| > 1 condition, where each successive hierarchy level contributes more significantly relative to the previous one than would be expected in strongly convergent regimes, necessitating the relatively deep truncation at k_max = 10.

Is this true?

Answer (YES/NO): NO